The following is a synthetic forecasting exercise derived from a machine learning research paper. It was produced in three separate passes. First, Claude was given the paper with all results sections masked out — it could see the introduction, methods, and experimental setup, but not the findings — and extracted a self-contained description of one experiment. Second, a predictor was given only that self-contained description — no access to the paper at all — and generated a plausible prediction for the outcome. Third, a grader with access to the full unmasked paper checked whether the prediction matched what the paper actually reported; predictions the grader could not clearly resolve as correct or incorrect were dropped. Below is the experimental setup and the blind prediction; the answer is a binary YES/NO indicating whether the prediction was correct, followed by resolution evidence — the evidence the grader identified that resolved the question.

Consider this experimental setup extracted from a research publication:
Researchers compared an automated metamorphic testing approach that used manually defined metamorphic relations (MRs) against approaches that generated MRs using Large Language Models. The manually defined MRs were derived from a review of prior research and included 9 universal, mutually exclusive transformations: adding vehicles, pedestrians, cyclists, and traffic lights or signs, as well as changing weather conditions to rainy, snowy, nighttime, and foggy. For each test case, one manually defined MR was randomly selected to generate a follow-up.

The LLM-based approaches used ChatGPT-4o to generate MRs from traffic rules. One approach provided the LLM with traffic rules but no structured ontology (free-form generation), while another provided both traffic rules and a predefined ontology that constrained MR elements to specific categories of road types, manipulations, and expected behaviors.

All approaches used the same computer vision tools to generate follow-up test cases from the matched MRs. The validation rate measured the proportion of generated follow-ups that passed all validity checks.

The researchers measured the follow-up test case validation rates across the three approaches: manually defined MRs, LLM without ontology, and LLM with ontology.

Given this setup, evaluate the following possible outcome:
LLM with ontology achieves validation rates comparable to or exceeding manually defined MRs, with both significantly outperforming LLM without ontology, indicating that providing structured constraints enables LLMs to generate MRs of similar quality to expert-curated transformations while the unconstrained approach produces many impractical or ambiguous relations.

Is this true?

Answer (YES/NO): NO